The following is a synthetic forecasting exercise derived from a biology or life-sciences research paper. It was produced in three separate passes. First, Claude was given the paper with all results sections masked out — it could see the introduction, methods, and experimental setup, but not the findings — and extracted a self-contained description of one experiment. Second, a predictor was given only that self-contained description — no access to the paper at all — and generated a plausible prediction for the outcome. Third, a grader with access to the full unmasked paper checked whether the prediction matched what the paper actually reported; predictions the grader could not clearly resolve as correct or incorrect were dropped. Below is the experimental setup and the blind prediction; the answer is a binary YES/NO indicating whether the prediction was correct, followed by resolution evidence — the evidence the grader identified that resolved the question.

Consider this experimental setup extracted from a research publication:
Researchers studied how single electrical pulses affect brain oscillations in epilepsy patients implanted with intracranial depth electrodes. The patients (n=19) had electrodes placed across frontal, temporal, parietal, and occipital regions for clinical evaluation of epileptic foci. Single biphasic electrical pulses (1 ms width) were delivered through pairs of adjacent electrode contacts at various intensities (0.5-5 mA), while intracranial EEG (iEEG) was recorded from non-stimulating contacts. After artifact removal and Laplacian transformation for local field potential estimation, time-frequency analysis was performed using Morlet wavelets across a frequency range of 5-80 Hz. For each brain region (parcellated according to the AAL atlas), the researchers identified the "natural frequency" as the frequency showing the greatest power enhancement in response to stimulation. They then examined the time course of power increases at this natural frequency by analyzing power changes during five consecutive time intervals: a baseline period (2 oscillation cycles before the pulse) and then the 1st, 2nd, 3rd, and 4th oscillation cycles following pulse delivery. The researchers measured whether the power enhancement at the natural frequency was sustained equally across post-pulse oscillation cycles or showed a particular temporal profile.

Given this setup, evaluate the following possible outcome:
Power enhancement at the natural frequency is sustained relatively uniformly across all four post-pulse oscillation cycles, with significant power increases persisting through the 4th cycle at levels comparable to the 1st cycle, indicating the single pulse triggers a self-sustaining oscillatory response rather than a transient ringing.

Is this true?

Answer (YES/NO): NO